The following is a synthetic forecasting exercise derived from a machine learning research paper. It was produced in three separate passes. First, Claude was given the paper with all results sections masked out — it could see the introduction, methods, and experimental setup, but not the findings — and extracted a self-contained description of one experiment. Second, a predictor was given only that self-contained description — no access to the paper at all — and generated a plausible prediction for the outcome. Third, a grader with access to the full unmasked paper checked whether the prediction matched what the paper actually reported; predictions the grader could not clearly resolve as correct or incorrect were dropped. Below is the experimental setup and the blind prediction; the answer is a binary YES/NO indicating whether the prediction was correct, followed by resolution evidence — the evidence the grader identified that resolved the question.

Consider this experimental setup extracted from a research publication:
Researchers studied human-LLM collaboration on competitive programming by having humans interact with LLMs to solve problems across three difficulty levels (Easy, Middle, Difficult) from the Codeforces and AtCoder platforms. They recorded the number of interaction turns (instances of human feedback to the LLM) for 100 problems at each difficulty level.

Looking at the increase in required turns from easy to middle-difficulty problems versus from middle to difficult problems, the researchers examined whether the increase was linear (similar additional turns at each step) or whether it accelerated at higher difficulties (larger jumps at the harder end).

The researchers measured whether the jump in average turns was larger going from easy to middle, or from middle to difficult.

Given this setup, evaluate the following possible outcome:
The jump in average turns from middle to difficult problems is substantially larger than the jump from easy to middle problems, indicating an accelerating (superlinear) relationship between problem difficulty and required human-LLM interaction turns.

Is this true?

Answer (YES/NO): NO